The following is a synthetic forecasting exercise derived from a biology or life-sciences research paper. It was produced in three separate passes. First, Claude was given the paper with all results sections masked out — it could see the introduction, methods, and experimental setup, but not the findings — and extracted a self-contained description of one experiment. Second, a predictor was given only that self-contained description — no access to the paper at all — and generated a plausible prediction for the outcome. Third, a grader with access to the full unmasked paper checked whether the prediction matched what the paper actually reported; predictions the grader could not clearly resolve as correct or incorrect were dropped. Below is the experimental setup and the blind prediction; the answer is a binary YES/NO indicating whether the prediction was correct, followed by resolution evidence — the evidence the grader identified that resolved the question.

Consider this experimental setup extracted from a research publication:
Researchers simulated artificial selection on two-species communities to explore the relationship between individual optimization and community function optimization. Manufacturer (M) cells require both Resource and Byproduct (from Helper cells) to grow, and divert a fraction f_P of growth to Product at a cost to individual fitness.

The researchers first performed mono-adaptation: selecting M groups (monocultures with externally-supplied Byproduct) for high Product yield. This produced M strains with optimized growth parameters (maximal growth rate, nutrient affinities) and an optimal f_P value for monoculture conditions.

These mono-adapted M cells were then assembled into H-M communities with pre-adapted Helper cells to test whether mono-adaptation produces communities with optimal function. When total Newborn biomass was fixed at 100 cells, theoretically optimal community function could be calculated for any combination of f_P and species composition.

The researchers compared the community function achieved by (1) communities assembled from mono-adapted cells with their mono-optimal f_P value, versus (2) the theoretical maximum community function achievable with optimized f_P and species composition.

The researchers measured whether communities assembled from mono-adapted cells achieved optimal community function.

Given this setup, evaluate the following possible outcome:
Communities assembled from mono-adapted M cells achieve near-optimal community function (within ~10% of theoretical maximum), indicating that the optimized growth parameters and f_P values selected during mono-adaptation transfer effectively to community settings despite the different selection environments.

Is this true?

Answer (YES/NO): NO